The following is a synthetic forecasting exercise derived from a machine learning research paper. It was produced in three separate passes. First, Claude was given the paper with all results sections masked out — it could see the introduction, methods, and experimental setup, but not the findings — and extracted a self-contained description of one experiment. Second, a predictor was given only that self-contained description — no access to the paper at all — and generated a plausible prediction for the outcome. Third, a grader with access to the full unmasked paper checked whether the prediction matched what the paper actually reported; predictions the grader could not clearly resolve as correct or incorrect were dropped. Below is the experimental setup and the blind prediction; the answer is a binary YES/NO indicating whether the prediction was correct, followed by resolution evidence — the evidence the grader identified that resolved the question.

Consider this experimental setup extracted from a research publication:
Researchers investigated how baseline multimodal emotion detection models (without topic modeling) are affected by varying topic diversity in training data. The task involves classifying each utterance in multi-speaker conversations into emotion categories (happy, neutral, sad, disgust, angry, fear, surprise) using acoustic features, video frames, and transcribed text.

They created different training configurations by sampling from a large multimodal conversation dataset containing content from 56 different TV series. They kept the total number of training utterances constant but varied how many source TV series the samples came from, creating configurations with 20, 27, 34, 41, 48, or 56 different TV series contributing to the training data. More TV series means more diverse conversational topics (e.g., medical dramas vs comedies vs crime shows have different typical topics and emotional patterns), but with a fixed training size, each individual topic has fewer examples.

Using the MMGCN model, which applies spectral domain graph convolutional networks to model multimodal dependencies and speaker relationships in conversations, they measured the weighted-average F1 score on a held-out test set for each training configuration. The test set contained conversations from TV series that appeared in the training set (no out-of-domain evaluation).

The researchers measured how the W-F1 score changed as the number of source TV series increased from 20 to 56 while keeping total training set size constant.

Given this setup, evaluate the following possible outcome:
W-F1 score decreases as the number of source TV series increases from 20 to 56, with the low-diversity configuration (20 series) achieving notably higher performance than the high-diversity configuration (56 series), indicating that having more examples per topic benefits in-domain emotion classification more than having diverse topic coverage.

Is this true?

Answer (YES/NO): YES